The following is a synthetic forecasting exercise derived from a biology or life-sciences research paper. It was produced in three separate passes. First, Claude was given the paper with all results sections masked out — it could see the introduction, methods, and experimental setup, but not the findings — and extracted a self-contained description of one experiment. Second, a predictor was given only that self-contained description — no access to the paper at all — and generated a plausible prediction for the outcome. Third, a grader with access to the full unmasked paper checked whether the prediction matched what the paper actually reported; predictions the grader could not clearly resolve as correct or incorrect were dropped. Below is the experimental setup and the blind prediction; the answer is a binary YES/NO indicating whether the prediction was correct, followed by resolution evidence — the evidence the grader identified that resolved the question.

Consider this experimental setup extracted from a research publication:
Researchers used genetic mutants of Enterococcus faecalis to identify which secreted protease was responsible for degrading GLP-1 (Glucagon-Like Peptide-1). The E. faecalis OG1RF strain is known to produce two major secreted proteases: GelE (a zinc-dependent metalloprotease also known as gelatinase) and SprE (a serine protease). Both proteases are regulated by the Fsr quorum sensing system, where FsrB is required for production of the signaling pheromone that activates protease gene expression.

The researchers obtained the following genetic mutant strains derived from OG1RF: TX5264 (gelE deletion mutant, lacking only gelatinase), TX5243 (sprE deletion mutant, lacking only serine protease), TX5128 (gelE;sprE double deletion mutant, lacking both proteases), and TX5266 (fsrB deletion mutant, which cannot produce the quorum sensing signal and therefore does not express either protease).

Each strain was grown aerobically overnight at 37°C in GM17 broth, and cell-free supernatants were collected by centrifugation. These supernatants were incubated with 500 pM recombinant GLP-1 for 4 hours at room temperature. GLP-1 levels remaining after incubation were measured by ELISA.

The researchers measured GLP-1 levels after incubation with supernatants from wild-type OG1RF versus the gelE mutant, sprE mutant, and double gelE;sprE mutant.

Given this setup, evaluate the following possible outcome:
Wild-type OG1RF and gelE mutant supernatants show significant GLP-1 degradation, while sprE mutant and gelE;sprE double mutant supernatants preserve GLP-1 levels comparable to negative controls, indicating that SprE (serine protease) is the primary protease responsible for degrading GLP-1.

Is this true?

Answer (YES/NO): NO